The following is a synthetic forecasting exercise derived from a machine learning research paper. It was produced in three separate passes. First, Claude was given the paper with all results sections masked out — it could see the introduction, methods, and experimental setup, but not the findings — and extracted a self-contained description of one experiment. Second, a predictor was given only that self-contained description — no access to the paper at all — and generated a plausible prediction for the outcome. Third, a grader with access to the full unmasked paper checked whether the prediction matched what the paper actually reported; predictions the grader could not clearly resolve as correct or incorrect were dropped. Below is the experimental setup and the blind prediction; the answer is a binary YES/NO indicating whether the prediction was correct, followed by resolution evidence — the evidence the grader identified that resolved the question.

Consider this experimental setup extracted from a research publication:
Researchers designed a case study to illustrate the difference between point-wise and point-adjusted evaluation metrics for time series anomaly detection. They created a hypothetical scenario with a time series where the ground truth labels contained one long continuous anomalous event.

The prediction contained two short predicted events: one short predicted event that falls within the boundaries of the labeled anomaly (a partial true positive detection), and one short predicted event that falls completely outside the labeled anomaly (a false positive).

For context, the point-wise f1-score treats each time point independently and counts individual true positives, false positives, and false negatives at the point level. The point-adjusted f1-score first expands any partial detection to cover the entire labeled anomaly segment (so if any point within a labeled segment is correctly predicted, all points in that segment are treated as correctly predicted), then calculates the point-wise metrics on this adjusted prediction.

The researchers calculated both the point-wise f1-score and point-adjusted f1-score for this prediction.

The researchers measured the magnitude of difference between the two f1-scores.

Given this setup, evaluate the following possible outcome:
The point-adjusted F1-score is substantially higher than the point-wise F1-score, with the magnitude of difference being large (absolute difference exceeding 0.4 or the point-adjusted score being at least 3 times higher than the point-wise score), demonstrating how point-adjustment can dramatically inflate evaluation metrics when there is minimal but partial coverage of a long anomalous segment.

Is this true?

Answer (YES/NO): YES